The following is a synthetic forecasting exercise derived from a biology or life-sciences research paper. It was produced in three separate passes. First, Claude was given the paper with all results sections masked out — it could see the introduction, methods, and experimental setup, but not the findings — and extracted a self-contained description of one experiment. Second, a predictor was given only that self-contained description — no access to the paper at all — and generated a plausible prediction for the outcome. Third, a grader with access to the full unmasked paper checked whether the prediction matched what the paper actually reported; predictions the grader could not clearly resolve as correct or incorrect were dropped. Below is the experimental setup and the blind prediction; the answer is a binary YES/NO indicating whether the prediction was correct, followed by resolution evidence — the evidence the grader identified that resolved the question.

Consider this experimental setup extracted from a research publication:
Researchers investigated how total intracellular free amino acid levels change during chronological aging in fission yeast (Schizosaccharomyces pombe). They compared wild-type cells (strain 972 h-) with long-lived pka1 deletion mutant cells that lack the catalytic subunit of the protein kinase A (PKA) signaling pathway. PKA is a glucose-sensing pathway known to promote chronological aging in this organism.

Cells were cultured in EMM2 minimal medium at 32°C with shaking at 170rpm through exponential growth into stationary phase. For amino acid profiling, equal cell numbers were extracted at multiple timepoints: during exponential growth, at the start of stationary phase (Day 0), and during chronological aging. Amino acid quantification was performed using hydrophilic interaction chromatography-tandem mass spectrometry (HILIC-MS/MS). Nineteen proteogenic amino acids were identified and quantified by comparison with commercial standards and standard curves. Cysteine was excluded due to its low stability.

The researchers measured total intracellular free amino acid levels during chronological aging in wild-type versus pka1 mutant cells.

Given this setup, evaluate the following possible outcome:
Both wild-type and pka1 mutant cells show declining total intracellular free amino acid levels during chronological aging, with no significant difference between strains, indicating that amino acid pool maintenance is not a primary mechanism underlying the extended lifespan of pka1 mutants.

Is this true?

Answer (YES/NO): NO